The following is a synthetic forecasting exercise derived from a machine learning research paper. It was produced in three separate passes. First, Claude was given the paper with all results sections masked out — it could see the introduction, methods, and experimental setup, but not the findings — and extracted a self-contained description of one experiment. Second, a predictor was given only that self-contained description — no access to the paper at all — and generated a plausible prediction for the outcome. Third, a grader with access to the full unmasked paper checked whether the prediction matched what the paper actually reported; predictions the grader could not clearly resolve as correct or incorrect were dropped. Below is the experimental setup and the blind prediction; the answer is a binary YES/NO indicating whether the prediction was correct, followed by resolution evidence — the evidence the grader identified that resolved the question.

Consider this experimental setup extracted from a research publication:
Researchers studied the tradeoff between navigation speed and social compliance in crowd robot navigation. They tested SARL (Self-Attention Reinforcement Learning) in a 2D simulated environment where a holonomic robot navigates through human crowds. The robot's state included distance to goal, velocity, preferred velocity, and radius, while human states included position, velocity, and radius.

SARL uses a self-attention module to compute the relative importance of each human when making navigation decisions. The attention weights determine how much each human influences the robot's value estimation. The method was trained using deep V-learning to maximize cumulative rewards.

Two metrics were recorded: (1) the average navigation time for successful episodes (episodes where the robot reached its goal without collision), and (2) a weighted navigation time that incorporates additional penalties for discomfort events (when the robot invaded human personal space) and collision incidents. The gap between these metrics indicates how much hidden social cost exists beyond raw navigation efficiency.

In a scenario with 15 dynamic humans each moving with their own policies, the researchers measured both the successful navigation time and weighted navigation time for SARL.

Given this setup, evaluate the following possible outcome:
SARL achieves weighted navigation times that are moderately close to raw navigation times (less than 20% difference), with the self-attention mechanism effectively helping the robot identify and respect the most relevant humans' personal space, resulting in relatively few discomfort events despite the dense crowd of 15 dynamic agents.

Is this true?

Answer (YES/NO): NO